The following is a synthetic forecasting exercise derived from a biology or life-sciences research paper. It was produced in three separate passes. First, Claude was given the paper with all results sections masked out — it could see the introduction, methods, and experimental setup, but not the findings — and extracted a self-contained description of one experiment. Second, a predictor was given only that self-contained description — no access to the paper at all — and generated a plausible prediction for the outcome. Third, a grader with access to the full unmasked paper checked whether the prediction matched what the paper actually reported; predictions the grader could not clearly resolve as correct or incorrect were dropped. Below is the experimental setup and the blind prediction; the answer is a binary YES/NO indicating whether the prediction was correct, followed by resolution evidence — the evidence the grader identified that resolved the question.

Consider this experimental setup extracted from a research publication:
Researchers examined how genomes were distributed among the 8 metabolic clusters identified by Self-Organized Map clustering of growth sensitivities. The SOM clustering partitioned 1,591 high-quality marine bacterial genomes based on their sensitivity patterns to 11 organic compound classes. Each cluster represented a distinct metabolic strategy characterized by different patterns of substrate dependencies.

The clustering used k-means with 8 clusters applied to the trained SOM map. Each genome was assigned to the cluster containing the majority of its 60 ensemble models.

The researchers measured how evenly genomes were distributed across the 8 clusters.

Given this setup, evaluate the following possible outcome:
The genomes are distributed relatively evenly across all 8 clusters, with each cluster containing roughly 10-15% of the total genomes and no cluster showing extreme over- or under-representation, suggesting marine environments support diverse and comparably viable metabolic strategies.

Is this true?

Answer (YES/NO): NO